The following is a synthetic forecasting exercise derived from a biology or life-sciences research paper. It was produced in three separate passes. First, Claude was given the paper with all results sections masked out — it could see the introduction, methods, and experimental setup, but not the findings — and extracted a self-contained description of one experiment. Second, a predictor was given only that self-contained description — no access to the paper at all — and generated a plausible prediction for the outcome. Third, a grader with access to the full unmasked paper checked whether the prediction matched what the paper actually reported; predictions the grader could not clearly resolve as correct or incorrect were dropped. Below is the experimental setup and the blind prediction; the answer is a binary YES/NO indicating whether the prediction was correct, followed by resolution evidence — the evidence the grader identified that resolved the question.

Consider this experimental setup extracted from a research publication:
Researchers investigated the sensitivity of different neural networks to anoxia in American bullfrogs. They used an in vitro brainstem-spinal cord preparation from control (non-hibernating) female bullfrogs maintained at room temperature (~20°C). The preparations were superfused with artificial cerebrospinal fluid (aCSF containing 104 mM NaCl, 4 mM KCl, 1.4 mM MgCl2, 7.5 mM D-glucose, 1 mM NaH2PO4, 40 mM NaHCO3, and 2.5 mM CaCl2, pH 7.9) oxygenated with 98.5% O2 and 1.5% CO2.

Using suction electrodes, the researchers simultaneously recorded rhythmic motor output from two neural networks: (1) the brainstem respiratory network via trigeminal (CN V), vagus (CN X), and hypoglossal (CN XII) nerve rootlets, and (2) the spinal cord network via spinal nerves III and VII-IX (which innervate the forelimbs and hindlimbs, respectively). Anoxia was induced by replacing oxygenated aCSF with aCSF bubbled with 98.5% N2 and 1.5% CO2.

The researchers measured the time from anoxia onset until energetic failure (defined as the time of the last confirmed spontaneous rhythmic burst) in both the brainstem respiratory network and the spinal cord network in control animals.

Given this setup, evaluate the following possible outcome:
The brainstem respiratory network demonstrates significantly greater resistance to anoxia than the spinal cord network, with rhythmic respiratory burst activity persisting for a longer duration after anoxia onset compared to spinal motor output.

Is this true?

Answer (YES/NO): NO